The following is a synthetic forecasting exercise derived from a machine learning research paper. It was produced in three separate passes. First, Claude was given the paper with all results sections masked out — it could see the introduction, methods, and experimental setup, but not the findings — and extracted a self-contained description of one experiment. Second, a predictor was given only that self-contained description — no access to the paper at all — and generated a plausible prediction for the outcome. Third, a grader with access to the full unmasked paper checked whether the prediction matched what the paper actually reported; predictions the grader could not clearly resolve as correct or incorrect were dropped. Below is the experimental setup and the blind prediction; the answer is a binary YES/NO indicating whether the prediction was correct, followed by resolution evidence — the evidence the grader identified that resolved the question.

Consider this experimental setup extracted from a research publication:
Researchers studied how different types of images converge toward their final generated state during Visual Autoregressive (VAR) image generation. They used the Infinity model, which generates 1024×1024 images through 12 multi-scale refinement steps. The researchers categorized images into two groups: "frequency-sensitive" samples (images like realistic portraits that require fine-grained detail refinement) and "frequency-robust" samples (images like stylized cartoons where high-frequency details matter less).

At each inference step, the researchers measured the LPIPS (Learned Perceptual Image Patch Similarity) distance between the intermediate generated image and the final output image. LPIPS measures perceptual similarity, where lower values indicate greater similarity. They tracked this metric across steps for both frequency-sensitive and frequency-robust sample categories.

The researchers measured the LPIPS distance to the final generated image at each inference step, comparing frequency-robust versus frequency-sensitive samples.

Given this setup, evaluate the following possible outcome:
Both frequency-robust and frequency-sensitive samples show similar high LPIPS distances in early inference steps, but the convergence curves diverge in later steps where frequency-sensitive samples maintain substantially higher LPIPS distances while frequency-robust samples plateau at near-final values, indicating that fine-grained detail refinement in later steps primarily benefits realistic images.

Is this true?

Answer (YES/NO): NO